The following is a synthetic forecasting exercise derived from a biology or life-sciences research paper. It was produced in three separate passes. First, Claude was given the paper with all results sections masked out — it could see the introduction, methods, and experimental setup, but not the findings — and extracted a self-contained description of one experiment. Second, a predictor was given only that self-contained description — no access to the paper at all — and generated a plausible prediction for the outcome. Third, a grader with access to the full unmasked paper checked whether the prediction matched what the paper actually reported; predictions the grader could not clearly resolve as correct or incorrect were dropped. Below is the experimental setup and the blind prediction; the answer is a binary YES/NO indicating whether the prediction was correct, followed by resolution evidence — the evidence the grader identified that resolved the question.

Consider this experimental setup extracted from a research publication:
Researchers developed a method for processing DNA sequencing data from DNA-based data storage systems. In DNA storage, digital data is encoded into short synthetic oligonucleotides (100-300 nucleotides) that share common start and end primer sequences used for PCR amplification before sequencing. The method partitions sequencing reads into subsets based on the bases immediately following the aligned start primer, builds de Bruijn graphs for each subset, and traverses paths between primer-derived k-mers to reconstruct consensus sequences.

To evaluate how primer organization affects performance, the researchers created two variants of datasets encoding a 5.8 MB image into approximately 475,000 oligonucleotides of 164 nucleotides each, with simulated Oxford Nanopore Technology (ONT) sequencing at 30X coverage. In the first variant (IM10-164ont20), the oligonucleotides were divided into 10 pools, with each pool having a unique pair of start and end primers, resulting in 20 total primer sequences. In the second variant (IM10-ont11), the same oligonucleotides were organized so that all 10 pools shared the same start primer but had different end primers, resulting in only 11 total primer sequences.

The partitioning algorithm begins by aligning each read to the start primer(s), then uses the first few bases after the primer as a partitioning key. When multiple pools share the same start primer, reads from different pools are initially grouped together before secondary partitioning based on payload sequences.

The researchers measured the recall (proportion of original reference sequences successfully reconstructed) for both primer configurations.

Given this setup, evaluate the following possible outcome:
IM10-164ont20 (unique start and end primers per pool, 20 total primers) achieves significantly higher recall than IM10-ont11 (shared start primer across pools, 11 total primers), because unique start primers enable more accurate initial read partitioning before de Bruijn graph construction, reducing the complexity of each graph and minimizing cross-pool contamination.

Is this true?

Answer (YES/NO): NO